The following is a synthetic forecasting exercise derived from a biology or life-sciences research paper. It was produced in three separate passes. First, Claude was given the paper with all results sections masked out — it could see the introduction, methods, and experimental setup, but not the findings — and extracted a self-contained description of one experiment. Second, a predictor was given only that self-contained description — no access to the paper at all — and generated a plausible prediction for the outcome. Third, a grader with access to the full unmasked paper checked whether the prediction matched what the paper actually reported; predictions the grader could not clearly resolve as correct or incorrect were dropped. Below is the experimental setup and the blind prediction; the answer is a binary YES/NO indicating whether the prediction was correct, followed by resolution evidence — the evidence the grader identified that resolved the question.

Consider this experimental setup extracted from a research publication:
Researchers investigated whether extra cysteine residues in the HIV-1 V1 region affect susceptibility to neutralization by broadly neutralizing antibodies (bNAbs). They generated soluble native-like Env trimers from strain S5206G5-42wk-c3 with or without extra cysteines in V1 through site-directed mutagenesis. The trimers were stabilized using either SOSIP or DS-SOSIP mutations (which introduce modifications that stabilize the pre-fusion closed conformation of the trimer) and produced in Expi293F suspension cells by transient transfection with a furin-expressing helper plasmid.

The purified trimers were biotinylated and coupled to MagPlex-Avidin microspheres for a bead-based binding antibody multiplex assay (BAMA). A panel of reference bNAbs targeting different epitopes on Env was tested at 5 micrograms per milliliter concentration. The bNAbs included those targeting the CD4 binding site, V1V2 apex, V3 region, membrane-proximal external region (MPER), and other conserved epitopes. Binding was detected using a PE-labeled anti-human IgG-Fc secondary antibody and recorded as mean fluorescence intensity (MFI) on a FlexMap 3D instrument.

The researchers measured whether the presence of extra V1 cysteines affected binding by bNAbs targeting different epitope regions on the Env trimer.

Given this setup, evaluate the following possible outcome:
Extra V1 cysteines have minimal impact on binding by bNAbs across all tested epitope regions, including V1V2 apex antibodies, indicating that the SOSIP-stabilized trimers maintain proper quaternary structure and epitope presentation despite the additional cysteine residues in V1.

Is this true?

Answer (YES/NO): NO